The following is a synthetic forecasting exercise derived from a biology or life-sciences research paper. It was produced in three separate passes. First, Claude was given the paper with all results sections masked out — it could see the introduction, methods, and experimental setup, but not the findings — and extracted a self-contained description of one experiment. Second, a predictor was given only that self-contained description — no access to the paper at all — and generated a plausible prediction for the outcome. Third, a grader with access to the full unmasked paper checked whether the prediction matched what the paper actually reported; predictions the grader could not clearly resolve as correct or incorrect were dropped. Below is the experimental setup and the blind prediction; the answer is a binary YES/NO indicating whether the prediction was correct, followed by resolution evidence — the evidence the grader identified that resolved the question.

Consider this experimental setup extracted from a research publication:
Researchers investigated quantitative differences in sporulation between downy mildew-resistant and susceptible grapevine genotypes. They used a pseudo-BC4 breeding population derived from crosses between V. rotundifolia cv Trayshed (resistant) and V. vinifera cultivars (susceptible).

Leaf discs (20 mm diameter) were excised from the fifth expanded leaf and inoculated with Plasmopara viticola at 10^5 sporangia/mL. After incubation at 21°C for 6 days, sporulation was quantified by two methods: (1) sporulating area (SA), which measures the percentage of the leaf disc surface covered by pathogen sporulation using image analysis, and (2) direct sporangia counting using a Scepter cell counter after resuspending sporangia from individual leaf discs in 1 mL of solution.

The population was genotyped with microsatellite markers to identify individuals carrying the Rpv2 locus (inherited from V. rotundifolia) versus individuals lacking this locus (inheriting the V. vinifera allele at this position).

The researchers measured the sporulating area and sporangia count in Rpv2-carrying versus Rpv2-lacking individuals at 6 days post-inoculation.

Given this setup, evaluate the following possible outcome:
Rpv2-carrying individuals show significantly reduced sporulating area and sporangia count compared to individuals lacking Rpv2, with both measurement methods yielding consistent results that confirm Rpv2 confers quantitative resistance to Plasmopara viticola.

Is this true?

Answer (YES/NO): NO